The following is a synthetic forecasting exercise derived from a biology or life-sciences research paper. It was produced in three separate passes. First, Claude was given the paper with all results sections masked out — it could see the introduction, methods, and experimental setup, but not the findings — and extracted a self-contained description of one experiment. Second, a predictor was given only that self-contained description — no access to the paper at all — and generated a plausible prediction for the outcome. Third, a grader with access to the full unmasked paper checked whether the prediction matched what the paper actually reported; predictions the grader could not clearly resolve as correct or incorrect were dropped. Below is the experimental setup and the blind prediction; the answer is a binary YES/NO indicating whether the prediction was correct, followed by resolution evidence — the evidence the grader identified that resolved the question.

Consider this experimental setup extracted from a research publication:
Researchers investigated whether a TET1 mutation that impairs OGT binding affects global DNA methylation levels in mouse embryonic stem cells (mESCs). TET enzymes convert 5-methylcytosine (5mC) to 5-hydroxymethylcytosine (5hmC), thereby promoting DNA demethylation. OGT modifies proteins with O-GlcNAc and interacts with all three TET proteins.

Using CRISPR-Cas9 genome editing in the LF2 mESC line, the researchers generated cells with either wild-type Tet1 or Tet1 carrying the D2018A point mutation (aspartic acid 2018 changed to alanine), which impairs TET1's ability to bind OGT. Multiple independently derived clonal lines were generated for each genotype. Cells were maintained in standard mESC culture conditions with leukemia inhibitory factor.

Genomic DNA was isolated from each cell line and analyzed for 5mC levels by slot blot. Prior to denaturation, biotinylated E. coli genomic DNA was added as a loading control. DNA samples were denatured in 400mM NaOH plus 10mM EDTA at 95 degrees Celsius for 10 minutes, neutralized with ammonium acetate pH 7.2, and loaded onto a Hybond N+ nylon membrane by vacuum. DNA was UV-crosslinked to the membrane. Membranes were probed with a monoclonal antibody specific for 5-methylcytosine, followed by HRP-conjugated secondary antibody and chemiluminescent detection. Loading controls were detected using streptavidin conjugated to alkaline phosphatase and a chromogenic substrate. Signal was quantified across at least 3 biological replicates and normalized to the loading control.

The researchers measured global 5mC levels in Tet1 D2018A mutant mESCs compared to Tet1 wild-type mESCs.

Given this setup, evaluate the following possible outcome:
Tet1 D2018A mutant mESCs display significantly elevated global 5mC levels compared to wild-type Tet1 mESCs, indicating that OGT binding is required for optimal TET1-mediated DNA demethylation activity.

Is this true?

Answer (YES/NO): NO